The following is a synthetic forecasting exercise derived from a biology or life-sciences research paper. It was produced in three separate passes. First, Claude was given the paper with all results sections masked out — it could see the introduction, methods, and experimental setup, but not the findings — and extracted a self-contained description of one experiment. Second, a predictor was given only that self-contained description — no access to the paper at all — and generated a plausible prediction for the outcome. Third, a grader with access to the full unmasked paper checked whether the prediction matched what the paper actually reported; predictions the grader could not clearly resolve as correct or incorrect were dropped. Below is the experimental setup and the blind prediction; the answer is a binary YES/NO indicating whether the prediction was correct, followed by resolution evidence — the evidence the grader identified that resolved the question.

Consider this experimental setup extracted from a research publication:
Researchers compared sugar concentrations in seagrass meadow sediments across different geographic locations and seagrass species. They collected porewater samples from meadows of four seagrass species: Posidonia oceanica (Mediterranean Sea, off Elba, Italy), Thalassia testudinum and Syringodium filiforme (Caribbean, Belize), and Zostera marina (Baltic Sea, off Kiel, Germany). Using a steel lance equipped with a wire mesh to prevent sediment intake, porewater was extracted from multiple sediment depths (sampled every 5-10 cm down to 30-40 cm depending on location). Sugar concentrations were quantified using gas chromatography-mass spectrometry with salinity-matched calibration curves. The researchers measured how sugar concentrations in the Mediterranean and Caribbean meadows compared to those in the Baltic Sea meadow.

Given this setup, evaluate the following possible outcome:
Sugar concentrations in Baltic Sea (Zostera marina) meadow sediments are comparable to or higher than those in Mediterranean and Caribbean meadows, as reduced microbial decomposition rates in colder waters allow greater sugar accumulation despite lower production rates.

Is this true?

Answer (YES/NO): NO